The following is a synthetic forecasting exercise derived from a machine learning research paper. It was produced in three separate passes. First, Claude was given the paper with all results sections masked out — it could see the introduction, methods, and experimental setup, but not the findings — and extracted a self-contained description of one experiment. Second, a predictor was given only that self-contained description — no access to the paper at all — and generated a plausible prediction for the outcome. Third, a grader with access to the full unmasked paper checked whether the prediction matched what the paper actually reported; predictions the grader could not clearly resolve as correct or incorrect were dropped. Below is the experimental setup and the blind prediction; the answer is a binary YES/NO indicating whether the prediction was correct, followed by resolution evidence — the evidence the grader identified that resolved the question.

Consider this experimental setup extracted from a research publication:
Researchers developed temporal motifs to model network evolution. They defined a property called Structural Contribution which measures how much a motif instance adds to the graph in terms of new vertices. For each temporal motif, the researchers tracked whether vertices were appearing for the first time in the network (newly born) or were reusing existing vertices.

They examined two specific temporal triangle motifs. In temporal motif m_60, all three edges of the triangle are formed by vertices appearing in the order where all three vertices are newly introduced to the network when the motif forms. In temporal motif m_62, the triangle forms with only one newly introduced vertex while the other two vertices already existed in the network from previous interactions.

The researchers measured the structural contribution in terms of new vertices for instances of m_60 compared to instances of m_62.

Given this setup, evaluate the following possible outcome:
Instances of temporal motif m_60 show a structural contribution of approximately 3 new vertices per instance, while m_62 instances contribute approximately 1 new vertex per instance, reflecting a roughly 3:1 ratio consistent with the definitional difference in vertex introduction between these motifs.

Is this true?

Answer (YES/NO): YES